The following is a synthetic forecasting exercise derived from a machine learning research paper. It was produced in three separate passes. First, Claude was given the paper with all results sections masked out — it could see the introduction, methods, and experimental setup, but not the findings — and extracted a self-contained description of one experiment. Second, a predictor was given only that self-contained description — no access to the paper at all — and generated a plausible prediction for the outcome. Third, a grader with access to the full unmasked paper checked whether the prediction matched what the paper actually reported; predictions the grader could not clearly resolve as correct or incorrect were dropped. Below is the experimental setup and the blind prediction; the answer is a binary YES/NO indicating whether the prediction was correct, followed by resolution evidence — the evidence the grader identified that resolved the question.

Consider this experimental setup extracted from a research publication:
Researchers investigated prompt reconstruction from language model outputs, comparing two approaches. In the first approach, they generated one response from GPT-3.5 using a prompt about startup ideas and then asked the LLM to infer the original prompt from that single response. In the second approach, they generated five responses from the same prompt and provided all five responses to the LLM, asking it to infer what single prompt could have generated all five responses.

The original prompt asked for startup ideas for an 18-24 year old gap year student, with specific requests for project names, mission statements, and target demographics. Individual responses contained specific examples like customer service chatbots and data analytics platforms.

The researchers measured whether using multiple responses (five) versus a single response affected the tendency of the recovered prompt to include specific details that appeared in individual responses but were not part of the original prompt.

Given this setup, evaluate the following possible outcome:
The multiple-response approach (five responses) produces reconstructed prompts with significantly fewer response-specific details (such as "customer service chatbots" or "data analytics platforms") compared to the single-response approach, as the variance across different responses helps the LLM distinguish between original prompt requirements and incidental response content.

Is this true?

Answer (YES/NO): YES